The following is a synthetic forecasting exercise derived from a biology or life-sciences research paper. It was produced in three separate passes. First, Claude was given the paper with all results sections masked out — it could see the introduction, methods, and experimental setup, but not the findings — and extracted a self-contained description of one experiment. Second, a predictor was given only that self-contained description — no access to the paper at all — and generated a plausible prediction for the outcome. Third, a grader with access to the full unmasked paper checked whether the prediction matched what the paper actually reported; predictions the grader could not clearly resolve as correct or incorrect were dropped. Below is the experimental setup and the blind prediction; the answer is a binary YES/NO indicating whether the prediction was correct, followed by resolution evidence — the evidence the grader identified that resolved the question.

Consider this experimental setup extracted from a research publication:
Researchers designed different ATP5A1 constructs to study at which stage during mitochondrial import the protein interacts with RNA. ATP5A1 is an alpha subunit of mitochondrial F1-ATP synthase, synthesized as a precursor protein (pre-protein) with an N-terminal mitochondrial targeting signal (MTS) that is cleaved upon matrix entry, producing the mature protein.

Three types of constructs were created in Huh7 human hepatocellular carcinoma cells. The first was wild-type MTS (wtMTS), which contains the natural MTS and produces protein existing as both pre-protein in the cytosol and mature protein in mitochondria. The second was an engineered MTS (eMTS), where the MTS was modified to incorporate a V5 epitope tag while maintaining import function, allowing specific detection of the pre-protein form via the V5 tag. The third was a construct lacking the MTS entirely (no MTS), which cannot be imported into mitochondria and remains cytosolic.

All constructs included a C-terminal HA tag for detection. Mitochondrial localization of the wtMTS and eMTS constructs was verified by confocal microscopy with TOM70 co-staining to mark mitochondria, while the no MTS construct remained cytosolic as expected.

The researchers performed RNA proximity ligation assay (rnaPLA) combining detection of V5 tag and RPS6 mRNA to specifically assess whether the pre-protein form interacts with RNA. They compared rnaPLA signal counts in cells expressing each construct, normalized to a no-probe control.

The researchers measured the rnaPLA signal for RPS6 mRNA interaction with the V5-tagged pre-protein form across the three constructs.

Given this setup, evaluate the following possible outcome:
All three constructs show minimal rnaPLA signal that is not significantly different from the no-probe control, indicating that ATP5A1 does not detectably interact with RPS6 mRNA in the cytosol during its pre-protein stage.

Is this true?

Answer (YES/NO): NO